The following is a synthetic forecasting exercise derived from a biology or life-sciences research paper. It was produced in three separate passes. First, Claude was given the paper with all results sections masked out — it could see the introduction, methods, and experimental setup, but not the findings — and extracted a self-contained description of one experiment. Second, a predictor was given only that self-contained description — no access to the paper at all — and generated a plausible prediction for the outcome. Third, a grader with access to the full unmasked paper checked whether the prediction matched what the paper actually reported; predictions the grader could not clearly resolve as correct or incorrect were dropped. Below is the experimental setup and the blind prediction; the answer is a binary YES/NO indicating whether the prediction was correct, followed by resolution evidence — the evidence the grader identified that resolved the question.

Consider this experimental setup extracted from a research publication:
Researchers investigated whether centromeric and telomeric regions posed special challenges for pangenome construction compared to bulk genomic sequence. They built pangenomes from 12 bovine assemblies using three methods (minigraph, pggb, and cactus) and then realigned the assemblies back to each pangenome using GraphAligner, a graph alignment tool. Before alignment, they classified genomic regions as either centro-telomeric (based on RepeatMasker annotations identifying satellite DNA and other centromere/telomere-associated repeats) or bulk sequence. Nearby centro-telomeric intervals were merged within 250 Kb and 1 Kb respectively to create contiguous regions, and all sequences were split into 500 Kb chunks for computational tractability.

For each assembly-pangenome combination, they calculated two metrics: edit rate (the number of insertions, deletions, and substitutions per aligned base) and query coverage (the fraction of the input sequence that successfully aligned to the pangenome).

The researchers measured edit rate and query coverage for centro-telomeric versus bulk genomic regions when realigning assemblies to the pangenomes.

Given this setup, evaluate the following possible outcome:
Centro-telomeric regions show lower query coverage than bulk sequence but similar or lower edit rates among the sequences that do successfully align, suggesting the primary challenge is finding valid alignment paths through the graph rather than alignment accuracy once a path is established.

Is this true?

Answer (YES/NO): NO